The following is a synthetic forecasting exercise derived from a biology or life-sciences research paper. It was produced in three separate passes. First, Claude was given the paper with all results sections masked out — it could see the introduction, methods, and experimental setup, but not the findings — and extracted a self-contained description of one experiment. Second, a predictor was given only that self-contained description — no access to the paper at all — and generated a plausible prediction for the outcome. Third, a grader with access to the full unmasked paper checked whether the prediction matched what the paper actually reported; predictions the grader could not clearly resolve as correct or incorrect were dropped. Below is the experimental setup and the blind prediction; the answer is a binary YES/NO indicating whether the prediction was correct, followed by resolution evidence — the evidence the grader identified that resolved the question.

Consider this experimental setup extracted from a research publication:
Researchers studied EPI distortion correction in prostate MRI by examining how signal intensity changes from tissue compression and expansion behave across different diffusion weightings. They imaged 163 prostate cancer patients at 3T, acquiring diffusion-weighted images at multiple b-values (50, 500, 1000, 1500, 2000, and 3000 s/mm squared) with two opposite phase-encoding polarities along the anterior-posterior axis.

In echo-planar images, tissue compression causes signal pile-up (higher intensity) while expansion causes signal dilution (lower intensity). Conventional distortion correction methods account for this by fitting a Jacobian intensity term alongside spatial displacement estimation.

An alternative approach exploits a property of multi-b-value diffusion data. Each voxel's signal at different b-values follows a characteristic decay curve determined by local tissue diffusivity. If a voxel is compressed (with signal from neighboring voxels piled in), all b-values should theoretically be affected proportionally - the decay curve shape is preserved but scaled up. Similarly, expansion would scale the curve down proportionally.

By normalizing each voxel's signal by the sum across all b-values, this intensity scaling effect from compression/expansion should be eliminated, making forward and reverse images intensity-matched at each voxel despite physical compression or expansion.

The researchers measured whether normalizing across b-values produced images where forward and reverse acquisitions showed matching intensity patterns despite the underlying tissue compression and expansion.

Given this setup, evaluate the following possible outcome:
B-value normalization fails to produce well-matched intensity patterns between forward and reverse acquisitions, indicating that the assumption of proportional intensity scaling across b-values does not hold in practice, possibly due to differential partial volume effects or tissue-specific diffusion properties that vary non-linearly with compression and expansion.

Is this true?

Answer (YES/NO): NO